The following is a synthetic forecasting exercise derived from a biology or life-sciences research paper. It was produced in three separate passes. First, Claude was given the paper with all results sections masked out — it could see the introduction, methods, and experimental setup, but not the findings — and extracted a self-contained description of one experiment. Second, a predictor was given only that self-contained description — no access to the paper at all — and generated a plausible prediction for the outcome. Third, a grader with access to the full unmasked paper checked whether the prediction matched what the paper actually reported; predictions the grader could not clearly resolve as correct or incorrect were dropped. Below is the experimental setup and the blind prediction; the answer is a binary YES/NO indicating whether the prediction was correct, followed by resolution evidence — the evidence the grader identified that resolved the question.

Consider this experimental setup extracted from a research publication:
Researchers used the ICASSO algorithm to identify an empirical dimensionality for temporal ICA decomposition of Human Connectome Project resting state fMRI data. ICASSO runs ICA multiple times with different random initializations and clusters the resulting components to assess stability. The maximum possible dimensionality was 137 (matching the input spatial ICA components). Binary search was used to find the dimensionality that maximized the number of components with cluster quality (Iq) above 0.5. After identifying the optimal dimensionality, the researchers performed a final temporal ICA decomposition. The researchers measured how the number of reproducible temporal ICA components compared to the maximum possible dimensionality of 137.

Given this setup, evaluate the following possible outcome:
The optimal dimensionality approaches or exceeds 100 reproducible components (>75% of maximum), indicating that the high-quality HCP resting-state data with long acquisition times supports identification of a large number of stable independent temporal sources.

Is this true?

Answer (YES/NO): NO